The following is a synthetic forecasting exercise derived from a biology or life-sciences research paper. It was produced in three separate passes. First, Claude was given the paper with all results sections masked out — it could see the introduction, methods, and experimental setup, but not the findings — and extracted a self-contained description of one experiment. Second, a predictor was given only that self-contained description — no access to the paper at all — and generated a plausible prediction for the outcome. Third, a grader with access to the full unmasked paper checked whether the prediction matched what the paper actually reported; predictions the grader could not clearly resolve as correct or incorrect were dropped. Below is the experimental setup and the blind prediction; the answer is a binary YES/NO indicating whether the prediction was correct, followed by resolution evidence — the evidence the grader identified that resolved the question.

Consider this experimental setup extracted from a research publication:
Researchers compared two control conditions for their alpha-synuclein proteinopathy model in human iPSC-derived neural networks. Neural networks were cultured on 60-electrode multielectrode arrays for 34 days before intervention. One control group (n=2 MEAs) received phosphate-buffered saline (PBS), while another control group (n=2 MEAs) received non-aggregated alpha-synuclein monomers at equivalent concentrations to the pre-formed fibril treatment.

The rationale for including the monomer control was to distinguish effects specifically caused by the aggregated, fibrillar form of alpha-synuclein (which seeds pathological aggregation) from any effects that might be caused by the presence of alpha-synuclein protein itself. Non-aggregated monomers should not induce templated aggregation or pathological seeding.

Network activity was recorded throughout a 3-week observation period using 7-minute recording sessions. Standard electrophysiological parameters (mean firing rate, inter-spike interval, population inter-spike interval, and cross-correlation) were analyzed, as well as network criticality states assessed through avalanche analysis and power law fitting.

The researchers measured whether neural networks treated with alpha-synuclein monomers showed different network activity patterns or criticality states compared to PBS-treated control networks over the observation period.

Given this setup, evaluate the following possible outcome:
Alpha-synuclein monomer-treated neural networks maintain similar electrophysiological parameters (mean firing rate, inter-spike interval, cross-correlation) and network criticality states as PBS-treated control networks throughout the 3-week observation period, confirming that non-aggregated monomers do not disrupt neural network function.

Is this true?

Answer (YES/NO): NO